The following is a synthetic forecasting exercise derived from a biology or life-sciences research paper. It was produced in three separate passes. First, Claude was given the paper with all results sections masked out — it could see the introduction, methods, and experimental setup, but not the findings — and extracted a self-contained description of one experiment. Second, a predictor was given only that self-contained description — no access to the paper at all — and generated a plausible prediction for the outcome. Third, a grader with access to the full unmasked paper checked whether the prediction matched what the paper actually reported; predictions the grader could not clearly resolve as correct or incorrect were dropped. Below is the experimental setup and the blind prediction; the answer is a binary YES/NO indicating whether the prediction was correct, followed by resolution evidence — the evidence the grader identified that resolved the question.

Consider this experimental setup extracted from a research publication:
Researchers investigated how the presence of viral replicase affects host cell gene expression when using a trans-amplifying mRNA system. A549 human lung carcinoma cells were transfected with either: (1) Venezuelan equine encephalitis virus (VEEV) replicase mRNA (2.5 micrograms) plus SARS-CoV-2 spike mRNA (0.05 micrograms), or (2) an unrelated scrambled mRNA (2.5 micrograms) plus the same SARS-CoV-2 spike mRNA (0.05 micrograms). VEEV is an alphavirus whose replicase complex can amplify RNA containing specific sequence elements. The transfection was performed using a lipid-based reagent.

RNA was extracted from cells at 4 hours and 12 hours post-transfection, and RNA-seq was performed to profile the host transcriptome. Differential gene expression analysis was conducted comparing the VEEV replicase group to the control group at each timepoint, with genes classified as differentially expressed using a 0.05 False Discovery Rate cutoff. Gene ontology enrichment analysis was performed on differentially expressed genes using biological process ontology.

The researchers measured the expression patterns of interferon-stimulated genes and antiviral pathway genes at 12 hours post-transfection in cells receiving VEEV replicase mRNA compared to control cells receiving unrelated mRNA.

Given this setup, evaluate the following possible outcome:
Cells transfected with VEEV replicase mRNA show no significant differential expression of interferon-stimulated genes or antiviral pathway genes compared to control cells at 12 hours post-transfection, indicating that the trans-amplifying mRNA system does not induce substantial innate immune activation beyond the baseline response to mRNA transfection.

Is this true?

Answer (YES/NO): NO